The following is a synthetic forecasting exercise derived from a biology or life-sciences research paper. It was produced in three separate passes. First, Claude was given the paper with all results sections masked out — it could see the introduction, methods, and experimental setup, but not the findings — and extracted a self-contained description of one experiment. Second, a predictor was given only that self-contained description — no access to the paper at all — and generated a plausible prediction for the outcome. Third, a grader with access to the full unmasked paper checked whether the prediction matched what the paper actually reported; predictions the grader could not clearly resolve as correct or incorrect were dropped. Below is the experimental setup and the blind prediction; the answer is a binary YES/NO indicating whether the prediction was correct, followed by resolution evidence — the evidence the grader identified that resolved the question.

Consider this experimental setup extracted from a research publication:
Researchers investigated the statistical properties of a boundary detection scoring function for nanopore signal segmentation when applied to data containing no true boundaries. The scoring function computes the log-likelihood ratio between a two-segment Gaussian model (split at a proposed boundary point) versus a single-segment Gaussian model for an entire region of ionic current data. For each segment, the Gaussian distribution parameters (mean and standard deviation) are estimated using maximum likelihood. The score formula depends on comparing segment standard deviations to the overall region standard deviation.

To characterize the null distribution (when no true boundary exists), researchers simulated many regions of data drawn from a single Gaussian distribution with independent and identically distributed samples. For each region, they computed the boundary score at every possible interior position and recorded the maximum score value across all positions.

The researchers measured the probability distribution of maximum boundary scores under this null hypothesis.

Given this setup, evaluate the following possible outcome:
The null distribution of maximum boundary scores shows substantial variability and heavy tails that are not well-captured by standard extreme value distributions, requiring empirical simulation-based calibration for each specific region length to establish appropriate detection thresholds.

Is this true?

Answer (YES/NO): NO